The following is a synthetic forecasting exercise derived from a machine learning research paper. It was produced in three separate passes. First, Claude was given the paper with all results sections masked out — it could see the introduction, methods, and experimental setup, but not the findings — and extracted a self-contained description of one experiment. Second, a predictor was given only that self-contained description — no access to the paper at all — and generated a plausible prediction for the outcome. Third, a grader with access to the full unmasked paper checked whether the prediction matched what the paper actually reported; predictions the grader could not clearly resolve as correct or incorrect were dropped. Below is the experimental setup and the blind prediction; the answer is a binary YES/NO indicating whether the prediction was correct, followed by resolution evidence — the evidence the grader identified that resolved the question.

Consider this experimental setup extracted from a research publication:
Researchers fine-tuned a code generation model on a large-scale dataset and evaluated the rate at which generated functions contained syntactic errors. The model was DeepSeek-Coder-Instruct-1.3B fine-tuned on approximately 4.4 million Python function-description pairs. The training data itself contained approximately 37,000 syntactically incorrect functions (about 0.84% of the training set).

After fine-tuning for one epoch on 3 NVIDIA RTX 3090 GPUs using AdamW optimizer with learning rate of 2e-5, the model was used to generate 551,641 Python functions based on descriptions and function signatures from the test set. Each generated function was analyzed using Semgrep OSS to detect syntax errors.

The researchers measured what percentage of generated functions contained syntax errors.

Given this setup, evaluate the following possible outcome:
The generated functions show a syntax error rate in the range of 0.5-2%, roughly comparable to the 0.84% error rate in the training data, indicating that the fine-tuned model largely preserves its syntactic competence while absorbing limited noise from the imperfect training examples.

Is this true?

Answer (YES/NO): NO